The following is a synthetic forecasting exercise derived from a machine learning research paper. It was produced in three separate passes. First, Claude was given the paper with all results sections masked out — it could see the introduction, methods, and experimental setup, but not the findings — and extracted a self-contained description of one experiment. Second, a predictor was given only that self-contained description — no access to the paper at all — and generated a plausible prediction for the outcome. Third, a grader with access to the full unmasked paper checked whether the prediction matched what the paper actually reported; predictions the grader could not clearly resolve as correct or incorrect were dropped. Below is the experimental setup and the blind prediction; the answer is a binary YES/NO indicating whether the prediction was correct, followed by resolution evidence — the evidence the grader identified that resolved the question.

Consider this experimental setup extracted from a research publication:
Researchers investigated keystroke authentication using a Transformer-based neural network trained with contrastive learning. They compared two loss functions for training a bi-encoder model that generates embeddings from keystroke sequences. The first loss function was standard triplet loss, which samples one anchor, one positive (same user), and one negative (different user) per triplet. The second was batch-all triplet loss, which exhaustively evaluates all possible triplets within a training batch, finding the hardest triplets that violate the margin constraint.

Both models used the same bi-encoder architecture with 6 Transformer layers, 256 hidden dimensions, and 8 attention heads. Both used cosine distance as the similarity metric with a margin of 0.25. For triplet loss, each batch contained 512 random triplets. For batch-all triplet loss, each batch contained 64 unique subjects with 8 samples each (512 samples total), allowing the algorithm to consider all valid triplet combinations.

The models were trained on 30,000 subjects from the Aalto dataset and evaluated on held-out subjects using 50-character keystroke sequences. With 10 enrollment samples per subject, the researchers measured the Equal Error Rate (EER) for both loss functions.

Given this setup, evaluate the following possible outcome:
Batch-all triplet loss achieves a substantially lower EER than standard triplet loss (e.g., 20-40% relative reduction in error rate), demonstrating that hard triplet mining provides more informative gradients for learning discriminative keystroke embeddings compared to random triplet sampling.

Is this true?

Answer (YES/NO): NO